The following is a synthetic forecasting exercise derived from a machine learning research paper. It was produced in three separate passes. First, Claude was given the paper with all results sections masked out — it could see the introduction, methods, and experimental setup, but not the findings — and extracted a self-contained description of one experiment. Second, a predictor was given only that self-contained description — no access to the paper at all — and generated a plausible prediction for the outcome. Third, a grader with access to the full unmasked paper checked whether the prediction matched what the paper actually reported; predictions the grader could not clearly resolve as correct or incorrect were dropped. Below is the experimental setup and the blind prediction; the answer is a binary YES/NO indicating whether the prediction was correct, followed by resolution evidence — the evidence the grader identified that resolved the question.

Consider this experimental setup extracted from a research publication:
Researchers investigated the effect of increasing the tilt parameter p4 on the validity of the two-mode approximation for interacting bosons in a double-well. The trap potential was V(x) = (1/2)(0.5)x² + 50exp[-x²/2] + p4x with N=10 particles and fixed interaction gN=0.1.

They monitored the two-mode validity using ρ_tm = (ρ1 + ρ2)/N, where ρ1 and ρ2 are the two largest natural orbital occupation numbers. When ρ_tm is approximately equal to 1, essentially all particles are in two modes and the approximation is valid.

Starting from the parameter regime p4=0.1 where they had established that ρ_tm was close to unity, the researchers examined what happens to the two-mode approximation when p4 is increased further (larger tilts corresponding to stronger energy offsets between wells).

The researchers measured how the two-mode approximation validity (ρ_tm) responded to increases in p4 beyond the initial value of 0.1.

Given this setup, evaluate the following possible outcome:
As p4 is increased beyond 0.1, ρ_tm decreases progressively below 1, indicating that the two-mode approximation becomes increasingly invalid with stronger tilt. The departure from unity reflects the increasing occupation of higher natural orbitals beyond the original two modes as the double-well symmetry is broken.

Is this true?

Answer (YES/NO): YES